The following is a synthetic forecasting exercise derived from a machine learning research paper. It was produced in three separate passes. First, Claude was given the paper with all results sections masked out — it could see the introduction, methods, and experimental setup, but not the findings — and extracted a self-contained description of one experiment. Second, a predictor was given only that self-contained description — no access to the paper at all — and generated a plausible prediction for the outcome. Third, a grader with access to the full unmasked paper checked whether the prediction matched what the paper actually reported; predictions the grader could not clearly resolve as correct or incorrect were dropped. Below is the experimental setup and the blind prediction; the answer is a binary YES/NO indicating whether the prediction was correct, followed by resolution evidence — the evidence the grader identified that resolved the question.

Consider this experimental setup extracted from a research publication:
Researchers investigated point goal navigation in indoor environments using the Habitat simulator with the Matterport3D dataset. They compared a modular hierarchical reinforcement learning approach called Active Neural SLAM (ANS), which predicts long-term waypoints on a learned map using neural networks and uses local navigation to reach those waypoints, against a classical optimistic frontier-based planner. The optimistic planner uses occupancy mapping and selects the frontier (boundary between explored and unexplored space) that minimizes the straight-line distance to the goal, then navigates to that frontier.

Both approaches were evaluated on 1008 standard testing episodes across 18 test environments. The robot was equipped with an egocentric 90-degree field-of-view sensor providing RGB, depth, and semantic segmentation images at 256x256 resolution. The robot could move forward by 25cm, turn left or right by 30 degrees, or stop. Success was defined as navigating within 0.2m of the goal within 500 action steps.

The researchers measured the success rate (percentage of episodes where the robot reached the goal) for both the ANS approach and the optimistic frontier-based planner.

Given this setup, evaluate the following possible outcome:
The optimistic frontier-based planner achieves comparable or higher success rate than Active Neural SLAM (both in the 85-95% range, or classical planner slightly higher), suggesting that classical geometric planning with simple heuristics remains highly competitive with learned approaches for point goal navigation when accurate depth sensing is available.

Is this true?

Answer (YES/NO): NO